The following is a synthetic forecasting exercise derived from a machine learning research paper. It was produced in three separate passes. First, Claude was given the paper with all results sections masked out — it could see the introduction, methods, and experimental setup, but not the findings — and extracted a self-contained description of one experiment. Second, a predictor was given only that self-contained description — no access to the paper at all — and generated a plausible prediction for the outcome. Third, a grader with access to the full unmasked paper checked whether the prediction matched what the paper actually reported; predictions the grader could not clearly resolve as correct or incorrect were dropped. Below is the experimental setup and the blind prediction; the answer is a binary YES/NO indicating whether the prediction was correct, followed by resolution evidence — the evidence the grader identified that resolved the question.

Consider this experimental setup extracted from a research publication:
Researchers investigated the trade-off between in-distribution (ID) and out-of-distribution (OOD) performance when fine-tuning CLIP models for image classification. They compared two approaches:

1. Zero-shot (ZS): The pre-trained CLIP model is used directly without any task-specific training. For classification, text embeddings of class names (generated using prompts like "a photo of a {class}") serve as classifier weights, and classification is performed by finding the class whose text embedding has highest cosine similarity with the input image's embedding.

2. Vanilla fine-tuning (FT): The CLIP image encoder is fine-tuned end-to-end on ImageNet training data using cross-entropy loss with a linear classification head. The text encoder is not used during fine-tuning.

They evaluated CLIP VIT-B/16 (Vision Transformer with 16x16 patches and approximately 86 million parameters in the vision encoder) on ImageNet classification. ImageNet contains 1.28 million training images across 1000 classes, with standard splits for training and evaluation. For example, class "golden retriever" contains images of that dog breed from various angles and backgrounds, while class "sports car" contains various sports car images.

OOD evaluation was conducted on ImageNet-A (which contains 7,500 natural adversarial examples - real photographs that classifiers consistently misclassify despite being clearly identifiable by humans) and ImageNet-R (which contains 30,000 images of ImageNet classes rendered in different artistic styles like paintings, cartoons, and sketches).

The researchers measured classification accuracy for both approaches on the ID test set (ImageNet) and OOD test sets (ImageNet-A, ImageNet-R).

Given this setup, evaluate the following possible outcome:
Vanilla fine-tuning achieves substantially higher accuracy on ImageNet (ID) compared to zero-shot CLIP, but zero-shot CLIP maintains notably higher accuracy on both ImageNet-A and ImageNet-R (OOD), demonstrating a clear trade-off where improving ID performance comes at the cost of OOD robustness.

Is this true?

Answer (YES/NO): YES